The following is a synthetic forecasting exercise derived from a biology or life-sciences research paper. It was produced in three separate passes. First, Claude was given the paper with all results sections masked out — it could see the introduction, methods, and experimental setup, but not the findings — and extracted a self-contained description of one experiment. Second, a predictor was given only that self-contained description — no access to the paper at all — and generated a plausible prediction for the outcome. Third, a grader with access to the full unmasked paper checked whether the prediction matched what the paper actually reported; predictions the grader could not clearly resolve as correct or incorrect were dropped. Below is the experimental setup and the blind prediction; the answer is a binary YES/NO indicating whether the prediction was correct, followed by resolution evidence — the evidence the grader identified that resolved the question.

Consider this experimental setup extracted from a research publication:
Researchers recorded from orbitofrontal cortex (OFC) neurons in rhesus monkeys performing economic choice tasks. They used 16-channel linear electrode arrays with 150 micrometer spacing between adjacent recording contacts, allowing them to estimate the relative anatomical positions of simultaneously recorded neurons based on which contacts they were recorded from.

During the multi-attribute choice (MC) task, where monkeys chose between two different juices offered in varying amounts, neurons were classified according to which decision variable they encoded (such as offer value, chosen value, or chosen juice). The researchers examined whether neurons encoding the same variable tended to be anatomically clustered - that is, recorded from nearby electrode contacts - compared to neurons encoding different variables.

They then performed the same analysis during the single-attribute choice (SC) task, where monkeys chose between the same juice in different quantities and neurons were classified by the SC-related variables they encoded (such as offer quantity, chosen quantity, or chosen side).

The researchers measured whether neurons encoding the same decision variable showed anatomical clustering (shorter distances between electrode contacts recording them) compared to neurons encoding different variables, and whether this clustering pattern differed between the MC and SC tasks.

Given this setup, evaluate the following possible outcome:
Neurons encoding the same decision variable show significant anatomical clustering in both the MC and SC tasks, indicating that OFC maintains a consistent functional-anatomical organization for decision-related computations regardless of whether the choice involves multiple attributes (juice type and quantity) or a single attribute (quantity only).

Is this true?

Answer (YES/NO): NO